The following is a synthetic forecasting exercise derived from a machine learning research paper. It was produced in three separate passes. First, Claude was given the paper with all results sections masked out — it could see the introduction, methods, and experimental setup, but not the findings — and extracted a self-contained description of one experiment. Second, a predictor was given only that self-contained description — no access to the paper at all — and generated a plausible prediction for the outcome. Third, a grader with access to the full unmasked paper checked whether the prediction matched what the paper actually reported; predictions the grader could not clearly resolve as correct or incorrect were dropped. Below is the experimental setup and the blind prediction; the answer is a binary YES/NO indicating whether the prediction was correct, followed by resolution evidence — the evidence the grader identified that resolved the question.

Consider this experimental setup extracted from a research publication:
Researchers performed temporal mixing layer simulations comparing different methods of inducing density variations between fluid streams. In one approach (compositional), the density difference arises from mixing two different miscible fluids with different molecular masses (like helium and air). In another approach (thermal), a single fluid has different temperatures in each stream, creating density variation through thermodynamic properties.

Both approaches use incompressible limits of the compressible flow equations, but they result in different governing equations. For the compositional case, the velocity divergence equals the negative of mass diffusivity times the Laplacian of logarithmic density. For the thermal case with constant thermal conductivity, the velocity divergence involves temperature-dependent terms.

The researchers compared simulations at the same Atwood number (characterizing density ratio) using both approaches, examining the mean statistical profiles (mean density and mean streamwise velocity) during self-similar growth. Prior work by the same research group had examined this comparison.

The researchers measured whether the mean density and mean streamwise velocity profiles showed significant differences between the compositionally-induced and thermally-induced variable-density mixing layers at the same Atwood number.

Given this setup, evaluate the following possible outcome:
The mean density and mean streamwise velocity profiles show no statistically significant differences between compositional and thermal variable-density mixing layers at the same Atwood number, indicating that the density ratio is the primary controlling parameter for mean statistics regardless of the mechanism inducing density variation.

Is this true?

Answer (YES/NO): YES